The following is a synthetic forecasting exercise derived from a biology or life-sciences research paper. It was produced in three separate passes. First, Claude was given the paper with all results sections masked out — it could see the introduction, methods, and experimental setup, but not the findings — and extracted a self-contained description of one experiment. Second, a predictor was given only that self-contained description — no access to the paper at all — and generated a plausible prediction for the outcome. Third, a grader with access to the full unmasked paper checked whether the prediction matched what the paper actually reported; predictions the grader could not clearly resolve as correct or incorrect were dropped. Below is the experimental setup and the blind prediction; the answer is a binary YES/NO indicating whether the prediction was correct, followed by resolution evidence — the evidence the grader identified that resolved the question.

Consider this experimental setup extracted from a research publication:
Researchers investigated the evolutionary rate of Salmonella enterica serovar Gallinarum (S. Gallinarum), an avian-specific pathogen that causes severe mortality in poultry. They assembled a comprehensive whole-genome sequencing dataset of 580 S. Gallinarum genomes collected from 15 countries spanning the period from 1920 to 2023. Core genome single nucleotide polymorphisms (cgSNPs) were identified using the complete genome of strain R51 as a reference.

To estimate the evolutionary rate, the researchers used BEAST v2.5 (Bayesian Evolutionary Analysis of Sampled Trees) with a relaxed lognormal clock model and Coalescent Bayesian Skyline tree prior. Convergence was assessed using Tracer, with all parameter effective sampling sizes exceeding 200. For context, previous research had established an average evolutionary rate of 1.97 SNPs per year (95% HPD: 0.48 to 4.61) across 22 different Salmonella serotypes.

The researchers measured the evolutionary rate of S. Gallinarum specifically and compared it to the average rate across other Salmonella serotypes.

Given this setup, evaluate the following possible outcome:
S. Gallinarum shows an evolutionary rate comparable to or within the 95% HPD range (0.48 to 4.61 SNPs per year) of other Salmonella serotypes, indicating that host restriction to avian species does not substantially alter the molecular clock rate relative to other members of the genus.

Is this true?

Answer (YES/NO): NO